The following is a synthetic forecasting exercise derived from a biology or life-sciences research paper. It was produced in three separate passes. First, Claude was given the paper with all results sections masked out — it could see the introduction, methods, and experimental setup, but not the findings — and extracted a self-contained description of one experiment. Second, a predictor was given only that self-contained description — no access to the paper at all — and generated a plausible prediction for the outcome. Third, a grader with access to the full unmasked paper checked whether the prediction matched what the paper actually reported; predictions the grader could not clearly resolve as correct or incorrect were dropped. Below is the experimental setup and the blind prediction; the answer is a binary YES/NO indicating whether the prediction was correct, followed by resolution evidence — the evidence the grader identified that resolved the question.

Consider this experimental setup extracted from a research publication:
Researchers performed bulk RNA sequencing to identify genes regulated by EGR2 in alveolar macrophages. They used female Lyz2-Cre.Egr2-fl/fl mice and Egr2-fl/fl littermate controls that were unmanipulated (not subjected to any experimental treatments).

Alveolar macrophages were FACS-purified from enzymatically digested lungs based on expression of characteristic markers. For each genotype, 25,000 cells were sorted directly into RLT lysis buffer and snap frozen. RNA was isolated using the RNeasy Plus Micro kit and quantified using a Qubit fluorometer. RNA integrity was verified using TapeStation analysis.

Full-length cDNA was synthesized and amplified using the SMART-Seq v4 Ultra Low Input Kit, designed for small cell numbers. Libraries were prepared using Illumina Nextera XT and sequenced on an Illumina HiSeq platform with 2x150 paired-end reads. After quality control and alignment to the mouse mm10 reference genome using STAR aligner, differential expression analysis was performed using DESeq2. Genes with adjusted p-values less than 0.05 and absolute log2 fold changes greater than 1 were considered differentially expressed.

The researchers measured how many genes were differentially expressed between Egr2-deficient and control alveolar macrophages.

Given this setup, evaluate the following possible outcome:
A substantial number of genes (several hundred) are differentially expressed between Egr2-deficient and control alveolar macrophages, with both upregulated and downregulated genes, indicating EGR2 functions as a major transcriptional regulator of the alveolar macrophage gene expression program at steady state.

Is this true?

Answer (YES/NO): YES